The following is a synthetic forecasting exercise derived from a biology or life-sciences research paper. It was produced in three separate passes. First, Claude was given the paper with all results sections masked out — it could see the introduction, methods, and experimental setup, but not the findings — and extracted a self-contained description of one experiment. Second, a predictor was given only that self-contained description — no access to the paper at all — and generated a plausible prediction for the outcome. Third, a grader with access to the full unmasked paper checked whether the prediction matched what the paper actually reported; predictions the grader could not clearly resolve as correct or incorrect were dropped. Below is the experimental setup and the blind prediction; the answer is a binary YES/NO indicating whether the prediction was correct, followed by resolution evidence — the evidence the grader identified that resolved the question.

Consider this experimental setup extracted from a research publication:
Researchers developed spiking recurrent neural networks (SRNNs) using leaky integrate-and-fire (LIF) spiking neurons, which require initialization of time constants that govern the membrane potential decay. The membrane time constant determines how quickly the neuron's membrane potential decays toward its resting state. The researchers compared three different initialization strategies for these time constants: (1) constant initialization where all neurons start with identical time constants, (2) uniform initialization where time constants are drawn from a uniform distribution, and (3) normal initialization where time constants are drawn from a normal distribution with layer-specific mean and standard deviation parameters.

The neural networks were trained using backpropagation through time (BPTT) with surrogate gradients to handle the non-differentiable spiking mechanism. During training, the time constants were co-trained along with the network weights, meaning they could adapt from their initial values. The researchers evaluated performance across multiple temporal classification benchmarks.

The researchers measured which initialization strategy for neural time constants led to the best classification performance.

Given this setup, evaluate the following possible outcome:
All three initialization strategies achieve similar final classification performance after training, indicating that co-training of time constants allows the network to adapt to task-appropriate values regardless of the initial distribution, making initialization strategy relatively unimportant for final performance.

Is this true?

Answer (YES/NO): NO